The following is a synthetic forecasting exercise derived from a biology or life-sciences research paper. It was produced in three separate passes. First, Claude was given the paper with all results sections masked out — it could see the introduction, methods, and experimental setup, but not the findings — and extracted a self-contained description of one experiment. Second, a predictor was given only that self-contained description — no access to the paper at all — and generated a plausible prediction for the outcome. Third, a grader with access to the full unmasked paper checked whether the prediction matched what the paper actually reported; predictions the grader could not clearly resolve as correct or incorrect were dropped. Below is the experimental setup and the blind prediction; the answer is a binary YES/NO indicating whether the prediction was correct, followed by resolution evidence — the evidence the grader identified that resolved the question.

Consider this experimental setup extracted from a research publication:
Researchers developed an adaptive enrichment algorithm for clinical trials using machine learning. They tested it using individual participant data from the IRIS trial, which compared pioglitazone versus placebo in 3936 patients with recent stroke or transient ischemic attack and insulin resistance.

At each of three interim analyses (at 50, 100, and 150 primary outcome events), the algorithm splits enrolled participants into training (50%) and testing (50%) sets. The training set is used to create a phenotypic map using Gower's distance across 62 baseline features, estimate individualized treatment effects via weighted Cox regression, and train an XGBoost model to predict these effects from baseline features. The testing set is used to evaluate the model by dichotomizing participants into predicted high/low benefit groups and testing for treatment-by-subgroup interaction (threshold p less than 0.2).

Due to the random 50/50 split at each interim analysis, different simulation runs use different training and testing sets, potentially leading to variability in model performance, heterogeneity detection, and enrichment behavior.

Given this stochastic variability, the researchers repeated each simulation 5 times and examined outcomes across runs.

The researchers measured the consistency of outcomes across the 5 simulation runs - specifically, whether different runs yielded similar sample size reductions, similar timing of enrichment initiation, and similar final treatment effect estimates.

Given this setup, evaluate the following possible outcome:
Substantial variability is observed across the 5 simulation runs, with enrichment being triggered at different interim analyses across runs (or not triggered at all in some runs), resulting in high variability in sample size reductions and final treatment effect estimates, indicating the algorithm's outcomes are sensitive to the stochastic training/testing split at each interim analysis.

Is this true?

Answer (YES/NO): NO